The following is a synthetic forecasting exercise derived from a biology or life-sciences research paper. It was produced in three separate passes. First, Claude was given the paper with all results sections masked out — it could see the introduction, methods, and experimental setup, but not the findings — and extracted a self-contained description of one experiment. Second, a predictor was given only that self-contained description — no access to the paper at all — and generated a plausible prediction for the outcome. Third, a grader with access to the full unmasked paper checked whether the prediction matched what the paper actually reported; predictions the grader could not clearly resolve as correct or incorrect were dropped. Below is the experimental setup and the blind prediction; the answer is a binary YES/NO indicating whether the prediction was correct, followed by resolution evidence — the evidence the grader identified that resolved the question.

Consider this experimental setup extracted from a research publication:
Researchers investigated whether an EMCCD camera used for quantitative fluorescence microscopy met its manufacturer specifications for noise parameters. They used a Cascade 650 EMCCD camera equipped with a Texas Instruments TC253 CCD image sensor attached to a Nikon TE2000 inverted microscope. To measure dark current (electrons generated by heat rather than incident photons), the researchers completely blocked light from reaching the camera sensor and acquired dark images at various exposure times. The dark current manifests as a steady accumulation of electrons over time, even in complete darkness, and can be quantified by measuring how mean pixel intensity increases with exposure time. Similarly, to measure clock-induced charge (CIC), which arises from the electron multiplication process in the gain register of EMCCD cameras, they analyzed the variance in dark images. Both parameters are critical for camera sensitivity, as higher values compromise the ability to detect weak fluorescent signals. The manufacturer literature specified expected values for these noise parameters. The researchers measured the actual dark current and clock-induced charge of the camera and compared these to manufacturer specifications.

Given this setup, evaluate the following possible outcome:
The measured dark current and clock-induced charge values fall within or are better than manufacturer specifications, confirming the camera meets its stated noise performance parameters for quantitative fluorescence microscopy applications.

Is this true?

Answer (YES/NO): NO